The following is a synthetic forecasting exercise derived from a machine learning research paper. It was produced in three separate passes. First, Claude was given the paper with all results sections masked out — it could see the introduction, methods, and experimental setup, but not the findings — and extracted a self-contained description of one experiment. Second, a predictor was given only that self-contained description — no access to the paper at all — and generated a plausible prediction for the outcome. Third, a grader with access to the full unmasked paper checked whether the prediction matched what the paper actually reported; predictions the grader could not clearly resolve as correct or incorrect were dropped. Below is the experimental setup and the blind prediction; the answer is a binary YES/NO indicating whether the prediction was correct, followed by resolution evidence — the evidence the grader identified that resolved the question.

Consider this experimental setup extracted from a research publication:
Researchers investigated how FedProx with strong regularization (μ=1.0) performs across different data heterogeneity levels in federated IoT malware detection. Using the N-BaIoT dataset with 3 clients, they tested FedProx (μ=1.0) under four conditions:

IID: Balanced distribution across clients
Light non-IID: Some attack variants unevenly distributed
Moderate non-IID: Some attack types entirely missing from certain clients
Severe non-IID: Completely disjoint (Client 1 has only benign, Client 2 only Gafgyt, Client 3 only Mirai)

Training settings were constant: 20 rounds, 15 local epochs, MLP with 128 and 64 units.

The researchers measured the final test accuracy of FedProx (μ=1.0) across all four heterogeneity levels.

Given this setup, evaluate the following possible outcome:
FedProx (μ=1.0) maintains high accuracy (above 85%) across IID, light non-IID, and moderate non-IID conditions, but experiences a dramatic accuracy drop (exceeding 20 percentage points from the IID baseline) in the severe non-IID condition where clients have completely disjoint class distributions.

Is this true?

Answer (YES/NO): NO